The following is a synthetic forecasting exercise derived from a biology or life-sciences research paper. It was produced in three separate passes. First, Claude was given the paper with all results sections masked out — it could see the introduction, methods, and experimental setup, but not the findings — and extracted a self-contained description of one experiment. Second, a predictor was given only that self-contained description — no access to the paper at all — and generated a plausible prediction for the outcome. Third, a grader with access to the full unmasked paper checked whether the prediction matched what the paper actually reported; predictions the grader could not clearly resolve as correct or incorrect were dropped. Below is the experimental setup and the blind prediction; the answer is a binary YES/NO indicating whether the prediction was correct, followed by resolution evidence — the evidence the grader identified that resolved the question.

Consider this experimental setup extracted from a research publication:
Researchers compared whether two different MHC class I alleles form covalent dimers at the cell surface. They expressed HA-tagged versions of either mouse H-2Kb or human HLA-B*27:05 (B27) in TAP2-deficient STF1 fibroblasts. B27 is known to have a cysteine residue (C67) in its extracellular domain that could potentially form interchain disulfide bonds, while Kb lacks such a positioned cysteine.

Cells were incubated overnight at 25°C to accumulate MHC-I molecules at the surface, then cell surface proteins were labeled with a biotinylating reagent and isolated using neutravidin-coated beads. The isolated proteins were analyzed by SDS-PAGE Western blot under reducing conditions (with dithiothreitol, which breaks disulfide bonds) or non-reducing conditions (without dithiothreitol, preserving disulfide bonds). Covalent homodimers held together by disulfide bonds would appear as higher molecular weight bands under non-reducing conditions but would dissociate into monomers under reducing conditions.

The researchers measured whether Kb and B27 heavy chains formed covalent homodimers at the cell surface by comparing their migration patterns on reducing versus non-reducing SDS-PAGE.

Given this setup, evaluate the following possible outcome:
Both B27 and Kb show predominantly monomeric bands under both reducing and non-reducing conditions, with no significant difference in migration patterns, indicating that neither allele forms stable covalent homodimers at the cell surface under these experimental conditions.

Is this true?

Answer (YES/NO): NO